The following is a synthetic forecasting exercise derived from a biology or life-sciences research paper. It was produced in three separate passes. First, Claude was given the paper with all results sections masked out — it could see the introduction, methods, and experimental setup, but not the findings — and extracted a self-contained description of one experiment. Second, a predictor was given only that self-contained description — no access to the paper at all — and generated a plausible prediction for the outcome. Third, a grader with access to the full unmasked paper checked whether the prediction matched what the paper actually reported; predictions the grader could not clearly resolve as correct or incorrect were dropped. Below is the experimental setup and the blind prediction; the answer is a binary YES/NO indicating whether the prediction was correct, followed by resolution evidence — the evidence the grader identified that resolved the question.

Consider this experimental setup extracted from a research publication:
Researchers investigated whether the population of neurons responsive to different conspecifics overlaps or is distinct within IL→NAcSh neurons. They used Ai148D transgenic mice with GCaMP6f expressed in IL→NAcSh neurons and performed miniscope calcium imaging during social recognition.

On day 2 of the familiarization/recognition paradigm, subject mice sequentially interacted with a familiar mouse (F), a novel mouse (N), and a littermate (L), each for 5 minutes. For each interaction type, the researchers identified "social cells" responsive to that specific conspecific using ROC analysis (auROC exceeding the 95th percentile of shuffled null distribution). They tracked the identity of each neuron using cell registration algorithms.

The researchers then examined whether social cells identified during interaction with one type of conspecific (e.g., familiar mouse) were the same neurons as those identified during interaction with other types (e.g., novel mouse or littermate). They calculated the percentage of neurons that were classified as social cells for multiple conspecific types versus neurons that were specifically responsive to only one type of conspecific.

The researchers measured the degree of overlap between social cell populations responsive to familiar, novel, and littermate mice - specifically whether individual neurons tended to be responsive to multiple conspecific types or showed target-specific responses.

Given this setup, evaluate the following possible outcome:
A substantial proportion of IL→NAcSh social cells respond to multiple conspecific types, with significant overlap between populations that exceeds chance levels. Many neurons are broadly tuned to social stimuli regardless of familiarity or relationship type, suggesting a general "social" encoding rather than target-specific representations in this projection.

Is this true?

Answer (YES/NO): NO